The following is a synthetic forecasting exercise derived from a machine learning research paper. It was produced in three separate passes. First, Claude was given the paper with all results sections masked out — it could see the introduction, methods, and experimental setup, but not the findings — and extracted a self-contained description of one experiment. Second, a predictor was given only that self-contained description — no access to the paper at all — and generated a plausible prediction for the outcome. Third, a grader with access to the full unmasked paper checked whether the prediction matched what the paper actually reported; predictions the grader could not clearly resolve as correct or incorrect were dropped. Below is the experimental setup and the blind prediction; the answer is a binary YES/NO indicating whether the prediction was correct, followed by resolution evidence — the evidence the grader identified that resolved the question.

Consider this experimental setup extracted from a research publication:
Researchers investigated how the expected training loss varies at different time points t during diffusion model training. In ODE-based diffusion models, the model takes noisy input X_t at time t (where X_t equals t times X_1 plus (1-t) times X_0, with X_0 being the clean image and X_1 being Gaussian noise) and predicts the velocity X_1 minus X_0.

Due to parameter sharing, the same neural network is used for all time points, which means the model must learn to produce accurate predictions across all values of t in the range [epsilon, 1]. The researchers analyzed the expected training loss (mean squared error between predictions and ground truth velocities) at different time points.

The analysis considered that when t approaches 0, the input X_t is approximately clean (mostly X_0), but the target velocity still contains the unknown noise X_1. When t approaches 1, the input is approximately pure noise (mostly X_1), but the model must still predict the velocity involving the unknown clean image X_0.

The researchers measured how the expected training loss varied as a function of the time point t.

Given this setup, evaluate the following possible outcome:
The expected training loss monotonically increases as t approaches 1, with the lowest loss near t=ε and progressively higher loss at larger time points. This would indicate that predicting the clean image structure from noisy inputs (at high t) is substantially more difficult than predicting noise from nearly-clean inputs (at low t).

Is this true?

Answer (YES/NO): NO